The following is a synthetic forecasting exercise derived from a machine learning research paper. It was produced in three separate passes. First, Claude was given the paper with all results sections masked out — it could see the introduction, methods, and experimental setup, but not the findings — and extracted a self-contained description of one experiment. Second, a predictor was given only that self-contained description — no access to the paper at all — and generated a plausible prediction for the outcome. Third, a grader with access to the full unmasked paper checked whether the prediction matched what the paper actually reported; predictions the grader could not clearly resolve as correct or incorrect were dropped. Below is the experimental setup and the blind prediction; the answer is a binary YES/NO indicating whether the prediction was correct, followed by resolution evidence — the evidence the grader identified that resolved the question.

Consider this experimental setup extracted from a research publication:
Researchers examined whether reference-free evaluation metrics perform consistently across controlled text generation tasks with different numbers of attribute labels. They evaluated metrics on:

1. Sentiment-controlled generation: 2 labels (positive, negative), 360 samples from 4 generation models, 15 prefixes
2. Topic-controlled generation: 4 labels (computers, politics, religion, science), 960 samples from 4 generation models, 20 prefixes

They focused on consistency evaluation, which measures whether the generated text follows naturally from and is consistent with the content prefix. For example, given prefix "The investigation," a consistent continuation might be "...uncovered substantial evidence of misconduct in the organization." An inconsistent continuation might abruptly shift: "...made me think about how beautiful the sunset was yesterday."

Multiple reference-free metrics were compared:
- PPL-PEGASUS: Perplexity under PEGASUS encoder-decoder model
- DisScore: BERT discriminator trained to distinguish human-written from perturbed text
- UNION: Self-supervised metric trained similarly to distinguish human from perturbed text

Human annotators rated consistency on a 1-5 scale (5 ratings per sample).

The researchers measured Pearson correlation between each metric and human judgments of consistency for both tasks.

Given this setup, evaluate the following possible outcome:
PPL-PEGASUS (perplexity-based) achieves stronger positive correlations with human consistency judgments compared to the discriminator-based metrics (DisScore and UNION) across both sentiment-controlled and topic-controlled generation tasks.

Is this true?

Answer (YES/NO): YES